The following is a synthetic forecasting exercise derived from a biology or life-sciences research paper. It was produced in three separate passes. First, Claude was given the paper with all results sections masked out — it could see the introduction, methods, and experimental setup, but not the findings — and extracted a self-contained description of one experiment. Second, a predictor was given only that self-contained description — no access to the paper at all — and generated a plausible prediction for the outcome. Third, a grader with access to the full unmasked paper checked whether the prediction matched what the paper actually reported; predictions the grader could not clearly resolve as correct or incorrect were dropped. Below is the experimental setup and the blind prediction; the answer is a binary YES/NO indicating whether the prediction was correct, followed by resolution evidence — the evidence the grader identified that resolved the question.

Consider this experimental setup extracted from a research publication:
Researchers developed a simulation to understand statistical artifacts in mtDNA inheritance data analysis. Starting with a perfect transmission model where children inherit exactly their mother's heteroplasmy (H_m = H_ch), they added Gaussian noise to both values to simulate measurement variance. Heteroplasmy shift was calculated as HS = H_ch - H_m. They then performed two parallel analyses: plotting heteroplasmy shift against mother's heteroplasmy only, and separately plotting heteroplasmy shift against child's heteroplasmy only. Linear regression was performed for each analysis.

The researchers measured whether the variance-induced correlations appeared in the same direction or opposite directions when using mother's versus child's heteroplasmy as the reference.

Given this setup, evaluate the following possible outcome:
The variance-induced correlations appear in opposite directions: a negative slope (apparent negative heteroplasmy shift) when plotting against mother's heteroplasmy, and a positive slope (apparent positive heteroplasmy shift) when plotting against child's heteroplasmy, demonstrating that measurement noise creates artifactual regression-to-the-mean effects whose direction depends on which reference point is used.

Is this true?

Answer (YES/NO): YES